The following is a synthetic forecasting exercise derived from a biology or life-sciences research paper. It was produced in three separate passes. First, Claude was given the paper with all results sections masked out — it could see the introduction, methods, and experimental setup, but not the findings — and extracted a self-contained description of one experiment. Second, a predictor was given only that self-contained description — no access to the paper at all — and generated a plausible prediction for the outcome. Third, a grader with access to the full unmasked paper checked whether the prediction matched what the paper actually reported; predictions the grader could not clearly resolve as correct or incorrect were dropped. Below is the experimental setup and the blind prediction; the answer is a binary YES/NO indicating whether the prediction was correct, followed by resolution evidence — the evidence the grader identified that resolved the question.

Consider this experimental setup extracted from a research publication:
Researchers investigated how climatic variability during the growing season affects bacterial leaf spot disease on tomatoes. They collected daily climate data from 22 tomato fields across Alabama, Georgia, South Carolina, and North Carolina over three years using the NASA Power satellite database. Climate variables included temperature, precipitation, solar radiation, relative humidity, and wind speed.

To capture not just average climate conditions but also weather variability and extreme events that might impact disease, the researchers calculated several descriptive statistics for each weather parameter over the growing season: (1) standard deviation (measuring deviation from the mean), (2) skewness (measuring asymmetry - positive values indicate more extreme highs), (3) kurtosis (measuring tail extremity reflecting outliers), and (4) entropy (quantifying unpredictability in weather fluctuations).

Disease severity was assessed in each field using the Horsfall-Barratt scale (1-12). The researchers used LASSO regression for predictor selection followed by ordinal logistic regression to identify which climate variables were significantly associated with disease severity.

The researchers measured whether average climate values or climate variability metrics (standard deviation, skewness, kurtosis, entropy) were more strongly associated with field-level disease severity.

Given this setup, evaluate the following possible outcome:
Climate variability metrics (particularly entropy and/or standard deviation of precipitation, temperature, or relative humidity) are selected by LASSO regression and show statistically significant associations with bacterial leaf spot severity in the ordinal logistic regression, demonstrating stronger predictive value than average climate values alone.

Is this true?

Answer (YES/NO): NO